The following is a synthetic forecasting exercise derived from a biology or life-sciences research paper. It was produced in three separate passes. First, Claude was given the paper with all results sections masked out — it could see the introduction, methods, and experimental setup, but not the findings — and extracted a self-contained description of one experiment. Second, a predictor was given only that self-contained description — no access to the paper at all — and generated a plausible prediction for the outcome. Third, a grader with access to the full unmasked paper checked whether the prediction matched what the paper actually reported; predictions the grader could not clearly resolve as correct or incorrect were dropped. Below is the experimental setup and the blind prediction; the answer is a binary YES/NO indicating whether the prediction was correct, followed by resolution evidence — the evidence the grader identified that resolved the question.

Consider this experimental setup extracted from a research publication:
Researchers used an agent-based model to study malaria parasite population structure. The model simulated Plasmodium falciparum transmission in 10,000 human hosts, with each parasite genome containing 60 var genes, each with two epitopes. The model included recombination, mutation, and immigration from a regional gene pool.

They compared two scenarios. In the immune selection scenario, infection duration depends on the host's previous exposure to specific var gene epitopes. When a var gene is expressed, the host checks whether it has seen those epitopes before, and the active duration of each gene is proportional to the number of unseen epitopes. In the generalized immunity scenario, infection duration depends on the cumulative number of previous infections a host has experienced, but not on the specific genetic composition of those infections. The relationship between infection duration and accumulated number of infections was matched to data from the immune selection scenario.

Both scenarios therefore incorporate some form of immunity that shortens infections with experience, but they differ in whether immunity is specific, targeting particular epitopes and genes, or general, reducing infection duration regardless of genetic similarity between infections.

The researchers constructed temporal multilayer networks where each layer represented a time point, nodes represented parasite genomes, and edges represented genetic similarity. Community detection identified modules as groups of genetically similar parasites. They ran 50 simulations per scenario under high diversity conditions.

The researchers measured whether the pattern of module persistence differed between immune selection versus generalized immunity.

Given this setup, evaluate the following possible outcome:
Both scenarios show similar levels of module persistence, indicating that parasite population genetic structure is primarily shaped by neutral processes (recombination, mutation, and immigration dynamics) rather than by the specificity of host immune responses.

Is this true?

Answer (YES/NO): NO